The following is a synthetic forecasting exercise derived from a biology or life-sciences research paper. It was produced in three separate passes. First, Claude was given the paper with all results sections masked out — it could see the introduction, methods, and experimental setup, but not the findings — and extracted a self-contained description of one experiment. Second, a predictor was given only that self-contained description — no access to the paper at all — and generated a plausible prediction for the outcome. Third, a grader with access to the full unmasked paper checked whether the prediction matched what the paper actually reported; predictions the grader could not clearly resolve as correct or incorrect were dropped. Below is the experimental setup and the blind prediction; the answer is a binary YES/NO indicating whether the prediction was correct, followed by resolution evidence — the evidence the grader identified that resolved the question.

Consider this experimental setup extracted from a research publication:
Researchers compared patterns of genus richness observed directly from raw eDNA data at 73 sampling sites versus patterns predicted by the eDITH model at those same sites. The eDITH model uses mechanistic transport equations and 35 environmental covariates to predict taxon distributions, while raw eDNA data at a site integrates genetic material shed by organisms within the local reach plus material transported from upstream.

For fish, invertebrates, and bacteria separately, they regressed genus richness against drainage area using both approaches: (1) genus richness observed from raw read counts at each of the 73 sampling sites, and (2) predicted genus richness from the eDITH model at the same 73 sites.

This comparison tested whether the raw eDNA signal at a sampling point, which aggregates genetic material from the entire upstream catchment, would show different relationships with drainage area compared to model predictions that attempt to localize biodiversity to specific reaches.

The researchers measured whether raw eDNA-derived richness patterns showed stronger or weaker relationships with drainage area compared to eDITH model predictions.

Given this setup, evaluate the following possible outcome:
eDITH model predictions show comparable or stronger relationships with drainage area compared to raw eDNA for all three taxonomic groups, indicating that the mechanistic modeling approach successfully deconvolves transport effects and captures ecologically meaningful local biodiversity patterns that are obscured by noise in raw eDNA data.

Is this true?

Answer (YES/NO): YES